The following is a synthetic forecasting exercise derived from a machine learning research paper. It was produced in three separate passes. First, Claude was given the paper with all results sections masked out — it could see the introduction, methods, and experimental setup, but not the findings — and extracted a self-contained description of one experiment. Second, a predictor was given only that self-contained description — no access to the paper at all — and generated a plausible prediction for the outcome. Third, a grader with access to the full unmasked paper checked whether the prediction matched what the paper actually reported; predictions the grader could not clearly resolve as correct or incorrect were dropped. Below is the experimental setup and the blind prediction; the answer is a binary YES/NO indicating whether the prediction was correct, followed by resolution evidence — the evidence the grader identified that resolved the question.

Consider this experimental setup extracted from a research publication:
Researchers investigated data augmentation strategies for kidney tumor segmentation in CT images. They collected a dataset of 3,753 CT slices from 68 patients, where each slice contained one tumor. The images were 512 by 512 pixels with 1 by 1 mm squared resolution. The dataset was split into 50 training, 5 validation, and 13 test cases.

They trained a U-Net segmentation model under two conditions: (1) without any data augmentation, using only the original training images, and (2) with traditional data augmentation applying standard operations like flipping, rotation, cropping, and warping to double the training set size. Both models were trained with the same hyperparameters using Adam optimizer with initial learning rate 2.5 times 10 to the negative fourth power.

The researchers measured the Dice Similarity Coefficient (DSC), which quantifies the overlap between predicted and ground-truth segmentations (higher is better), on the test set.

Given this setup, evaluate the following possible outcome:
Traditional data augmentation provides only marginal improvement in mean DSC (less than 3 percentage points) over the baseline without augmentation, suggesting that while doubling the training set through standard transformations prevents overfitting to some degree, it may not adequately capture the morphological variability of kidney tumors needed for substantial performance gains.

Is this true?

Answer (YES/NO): NO